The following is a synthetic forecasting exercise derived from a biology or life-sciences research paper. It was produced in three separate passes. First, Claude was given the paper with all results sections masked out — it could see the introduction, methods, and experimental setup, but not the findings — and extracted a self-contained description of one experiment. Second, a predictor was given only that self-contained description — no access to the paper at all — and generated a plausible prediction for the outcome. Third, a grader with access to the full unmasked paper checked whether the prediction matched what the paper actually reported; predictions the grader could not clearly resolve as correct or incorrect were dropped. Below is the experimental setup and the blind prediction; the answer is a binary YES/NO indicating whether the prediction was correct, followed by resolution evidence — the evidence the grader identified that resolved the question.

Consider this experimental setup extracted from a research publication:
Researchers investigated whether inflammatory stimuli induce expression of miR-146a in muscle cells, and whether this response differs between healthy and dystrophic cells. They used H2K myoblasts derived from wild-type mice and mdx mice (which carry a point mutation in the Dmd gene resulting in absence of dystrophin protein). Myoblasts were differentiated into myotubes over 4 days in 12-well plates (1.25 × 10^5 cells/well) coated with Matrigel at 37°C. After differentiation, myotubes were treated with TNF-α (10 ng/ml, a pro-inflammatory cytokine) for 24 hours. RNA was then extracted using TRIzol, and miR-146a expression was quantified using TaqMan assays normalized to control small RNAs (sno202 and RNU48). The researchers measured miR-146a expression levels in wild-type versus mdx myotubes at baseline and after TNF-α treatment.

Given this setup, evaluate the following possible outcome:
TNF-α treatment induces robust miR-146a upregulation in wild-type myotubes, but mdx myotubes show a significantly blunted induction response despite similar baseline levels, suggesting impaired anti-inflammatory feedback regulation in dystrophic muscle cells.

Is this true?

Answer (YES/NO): NO